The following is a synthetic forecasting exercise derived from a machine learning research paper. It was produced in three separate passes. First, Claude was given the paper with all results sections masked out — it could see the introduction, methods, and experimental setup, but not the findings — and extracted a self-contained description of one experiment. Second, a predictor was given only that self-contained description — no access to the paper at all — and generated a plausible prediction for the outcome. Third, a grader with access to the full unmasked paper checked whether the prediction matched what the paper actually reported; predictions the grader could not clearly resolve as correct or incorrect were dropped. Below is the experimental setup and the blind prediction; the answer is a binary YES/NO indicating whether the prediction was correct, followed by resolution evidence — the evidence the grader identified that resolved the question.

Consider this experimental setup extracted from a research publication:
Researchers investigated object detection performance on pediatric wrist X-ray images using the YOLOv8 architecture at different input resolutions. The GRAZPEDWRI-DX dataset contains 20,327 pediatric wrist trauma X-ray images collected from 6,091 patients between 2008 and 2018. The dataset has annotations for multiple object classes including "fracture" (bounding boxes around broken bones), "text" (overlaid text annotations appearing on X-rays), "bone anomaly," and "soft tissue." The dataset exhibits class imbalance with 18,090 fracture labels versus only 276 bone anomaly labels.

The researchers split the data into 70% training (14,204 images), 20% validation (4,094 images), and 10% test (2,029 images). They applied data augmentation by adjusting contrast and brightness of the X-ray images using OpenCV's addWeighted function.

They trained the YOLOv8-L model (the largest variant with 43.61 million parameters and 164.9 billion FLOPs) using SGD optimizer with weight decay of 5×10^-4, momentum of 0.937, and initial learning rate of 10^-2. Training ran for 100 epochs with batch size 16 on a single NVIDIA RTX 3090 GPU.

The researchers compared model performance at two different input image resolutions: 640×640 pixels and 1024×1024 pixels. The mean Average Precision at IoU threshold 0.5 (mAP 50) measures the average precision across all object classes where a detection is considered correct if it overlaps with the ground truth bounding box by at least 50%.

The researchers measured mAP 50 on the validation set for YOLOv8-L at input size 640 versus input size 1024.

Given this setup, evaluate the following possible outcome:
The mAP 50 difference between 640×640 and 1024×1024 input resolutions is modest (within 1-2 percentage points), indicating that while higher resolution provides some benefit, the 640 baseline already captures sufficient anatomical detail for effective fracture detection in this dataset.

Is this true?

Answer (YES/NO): YES